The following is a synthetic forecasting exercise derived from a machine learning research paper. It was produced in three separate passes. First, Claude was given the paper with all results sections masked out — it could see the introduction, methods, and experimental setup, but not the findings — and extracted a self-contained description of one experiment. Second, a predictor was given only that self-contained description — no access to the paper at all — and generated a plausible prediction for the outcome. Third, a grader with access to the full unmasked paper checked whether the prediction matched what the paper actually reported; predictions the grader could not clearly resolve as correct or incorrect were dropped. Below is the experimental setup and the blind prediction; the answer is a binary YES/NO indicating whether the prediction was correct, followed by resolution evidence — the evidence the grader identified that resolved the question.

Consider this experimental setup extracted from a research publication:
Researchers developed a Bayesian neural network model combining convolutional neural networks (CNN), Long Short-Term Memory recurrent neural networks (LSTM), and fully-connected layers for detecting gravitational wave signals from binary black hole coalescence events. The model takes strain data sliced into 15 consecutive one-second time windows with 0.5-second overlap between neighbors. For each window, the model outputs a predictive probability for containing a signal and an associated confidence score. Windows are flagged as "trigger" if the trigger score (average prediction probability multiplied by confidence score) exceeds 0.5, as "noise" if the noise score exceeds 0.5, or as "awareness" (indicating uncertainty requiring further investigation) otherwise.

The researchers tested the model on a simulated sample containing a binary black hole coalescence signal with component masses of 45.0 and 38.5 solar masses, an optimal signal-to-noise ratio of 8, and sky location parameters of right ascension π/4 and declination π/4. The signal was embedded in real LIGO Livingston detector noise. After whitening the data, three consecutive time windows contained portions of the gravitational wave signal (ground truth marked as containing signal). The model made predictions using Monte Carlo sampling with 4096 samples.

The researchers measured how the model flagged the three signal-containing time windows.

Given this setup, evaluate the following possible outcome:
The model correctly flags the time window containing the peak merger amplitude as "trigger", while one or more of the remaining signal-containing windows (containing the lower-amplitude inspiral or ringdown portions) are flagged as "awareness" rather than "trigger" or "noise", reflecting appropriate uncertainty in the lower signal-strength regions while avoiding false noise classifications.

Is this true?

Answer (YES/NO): YES